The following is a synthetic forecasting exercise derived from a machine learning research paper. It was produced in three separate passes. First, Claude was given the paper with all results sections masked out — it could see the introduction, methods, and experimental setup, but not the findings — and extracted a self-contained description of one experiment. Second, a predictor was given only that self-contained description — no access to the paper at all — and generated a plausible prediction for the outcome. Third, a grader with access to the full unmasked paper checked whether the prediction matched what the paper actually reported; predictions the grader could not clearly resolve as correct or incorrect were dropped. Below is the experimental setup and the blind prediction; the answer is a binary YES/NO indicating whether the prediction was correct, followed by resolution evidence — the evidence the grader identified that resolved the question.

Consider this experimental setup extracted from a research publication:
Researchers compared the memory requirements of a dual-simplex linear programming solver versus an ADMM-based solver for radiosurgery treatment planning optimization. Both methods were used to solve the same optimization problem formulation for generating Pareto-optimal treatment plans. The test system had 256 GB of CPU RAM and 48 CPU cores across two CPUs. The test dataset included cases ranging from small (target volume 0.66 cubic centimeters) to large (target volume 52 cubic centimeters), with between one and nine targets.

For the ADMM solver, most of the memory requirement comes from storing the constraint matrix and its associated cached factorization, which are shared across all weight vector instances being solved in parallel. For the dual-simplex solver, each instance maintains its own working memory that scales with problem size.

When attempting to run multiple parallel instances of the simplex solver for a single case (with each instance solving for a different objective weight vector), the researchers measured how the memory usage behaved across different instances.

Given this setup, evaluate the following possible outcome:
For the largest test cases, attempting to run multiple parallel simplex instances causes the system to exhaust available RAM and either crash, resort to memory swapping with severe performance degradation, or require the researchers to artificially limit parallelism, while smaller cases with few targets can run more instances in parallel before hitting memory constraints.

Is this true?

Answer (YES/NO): YES